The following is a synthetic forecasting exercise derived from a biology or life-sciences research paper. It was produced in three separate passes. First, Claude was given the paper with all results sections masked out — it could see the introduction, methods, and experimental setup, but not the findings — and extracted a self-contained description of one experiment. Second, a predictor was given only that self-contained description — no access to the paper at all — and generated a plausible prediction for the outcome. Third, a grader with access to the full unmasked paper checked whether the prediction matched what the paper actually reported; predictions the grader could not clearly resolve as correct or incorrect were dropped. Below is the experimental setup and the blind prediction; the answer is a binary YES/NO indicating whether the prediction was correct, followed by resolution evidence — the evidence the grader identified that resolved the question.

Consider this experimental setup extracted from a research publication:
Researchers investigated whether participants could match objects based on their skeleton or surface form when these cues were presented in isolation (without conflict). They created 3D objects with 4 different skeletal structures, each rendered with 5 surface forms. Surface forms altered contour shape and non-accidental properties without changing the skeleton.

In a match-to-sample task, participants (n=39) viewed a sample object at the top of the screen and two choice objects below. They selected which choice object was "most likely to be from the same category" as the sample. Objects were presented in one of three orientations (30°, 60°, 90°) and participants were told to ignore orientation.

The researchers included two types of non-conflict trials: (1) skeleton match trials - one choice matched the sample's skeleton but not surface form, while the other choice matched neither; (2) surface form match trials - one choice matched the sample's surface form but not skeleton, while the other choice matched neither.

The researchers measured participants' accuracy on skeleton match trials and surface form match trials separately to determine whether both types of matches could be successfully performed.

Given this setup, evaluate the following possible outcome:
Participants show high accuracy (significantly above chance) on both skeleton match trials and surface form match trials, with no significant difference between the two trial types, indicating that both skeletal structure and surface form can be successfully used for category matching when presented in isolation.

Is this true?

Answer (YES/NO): NO